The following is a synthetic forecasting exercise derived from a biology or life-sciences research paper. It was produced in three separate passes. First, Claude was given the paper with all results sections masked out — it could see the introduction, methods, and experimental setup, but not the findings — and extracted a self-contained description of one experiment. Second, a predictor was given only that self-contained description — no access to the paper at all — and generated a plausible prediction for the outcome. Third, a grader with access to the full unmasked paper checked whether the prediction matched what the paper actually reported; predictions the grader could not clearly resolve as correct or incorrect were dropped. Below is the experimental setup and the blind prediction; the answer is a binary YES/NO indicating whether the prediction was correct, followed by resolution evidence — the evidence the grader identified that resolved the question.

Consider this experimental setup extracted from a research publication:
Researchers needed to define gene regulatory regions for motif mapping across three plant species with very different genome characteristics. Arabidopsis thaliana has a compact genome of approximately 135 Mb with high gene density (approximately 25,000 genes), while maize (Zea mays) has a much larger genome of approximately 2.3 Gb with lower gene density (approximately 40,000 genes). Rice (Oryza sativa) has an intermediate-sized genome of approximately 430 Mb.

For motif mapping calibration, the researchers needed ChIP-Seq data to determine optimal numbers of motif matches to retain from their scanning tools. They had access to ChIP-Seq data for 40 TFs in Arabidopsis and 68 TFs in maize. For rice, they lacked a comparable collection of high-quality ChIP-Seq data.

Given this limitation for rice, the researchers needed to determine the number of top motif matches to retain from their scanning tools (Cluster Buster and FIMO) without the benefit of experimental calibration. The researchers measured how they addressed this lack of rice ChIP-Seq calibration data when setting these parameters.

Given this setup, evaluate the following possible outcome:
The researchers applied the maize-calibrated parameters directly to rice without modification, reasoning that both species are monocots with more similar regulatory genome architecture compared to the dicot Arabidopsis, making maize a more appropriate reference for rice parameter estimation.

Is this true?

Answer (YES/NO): NO